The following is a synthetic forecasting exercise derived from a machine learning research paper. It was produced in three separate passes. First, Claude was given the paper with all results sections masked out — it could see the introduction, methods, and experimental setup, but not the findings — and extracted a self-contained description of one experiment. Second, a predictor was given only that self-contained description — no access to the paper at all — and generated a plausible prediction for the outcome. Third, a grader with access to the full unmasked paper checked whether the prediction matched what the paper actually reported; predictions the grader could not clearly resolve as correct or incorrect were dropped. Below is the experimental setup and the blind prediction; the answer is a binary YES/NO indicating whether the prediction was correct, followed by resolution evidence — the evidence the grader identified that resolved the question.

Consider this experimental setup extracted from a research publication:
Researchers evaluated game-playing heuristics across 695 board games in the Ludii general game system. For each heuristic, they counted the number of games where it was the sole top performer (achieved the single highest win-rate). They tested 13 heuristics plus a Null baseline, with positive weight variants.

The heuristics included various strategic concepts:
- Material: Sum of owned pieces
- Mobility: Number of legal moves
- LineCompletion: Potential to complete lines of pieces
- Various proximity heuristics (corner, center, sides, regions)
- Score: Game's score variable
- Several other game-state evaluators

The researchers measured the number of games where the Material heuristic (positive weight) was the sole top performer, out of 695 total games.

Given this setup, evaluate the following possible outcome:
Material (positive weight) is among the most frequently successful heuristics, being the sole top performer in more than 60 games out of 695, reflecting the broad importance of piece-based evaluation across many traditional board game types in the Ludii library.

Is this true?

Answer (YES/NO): YES